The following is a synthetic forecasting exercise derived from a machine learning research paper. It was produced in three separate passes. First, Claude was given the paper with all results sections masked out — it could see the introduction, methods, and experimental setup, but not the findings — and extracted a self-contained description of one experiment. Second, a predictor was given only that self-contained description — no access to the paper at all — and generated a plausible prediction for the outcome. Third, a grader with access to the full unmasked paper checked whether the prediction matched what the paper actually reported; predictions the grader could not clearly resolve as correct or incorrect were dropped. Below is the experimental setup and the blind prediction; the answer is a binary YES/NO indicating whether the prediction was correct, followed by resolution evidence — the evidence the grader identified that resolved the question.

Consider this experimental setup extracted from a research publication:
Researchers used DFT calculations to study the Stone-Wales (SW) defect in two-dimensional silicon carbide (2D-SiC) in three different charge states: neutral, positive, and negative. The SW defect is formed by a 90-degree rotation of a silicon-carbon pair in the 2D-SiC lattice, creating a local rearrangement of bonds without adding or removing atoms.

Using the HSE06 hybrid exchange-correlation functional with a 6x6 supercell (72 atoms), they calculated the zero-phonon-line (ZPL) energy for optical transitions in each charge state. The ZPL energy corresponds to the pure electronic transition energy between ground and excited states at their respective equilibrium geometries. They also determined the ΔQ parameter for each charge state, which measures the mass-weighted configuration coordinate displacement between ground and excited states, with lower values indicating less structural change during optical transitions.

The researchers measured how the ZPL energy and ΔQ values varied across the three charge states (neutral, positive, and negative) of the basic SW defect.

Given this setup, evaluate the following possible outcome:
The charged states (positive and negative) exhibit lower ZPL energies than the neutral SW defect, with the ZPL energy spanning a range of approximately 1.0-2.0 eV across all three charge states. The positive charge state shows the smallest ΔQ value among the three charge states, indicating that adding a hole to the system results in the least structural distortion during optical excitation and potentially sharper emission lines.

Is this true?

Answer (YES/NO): NO